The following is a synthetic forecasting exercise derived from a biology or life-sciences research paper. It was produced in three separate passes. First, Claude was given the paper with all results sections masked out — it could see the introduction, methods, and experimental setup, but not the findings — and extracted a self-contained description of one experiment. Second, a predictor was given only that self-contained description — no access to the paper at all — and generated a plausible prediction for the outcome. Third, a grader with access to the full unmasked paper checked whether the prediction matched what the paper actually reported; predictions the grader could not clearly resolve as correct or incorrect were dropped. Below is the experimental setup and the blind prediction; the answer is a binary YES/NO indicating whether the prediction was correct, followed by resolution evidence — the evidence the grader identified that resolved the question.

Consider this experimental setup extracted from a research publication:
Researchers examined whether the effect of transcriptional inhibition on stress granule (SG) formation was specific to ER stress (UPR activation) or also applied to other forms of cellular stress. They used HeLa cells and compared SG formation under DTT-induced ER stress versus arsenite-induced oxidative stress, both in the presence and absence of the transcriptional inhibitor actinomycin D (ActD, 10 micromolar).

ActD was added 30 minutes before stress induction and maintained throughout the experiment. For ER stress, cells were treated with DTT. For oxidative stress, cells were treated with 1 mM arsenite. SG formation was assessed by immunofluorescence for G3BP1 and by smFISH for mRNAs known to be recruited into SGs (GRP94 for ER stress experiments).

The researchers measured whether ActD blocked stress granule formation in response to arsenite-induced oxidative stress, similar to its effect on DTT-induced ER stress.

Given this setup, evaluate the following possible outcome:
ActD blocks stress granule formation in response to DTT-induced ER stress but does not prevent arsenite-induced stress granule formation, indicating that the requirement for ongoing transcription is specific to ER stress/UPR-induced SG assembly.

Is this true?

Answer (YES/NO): NO